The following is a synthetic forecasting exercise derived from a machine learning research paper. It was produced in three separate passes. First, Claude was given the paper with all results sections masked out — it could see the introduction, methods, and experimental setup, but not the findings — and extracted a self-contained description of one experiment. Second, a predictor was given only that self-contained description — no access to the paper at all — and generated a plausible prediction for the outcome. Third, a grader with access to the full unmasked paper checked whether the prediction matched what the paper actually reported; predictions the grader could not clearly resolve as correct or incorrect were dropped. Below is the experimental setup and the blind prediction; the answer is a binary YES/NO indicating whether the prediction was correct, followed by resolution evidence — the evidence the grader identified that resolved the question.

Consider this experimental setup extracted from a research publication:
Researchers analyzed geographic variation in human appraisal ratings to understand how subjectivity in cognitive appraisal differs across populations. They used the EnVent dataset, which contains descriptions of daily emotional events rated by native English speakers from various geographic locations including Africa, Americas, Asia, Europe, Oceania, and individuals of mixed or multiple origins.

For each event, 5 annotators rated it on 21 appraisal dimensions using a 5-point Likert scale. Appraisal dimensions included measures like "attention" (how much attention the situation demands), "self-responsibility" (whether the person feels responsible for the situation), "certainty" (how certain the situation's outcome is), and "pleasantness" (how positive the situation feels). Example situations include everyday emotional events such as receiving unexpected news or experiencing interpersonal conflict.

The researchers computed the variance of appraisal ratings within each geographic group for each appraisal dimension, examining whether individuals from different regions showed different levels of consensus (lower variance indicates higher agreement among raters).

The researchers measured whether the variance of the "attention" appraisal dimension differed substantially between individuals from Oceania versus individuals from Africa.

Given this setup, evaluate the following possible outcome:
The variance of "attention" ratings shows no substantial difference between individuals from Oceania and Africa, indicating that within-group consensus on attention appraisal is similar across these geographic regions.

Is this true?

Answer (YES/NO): NO